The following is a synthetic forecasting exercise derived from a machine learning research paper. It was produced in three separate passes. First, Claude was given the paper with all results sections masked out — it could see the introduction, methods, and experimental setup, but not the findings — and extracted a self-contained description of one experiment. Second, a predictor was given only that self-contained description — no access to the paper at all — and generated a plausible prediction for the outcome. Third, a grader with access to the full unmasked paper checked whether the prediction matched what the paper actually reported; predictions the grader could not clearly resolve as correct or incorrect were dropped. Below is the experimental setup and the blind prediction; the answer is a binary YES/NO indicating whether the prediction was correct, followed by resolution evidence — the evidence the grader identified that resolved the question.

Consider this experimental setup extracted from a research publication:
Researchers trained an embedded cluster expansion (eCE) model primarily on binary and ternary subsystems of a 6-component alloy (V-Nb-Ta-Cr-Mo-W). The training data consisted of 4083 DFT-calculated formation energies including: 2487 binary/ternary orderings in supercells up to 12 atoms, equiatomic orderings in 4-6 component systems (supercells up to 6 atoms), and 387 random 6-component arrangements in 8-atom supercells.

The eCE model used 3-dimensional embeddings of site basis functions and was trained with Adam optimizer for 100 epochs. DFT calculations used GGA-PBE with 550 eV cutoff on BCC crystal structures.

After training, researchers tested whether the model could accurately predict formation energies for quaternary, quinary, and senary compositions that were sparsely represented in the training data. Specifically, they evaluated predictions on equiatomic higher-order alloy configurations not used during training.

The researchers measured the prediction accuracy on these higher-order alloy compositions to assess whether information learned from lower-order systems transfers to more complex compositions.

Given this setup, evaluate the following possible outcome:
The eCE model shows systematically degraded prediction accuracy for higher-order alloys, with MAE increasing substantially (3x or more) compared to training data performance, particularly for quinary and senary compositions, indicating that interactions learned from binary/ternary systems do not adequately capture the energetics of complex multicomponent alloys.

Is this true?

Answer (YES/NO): NO